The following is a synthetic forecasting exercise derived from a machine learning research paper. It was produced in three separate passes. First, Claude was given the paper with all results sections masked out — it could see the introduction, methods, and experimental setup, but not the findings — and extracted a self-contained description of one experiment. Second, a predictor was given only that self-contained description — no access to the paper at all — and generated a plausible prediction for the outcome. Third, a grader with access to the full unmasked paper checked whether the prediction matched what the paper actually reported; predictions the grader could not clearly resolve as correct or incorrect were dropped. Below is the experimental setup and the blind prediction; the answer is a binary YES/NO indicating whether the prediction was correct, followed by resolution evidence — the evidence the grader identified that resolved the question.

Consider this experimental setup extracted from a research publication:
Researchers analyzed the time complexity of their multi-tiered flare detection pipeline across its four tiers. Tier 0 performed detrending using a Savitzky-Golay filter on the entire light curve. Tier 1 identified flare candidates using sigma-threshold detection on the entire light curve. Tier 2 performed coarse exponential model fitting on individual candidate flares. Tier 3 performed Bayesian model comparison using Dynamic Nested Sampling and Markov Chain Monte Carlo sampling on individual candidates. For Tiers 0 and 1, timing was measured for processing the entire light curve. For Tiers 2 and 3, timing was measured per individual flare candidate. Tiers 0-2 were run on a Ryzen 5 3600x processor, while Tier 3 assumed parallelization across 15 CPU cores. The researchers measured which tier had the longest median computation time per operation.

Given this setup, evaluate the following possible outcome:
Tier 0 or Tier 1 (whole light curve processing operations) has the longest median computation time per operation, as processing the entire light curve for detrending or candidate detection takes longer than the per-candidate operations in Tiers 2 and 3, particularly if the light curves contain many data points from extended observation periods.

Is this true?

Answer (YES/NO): NO